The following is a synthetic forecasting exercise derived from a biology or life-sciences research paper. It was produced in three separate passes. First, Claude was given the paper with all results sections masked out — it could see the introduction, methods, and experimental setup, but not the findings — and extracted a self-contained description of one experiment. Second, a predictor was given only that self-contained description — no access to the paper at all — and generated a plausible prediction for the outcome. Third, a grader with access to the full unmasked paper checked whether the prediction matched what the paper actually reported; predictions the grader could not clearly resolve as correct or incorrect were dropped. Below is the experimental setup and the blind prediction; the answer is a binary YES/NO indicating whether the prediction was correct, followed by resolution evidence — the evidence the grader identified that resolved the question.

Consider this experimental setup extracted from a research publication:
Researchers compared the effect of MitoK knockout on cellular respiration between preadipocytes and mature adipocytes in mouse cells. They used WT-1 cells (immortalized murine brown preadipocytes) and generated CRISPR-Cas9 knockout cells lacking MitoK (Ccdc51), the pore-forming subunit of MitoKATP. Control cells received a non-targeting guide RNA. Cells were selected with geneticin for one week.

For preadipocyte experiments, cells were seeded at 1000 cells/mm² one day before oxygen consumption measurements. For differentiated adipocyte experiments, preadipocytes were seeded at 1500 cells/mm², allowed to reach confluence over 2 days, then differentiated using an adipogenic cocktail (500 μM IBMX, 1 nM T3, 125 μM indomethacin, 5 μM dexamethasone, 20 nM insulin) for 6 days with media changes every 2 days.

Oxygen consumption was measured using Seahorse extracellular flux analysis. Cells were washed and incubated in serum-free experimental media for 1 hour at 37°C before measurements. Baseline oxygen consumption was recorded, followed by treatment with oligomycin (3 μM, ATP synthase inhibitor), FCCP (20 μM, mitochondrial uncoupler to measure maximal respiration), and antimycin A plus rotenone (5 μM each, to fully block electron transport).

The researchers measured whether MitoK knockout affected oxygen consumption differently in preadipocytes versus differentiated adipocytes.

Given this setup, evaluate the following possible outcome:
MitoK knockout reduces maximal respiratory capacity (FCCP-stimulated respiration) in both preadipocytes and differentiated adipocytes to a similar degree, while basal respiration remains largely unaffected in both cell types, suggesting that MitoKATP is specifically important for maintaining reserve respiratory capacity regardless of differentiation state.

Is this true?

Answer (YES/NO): NO